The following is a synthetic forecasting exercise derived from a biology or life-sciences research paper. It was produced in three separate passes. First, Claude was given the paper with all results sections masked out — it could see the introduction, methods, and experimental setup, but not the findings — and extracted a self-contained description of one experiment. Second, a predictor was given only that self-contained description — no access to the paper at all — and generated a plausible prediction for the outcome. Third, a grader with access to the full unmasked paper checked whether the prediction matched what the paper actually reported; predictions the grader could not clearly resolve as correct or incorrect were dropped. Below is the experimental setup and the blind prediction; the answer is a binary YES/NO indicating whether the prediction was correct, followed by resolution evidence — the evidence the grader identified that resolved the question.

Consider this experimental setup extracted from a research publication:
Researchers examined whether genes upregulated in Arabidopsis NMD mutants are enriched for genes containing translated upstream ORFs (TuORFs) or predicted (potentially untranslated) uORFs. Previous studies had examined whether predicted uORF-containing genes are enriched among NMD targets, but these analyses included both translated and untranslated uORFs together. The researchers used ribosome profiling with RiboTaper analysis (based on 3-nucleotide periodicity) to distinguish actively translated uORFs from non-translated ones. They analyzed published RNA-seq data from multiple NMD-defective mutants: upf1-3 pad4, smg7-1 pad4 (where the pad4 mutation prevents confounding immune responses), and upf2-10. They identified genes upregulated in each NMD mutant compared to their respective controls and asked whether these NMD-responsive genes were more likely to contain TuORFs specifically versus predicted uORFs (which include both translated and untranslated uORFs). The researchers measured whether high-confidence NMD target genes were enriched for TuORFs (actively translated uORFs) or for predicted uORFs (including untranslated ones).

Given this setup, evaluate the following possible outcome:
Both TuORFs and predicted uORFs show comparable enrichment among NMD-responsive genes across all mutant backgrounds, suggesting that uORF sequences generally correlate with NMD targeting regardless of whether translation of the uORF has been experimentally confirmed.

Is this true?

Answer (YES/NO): NO